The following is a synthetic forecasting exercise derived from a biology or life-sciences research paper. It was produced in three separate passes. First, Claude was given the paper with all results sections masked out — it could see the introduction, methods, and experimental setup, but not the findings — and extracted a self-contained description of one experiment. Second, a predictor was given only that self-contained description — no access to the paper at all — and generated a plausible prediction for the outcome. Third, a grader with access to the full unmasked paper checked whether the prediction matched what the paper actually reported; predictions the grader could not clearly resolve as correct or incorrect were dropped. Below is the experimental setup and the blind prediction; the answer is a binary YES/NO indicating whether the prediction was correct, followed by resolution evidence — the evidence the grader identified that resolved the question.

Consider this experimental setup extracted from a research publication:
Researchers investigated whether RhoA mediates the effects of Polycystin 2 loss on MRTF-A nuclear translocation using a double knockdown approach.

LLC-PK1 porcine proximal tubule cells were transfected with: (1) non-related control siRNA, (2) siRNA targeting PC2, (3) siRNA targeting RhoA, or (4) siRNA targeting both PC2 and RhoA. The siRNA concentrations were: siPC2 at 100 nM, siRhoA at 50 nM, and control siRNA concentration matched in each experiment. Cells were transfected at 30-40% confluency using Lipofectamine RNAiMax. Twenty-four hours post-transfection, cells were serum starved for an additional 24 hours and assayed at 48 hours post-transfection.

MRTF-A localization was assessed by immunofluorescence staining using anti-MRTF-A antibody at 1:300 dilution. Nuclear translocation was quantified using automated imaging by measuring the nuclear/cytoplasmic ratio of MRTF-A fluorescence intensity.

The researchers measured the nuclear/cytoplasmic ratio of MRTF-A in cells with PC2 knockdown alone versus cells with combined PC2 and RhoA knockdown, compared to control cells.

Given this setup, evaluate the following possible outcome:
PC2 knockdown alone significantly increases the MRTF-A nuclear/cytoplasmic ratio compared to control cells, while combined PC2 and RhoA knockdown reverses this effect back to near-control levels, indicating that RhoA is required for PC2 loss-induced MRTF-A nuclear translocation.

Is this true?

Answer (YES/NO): YES